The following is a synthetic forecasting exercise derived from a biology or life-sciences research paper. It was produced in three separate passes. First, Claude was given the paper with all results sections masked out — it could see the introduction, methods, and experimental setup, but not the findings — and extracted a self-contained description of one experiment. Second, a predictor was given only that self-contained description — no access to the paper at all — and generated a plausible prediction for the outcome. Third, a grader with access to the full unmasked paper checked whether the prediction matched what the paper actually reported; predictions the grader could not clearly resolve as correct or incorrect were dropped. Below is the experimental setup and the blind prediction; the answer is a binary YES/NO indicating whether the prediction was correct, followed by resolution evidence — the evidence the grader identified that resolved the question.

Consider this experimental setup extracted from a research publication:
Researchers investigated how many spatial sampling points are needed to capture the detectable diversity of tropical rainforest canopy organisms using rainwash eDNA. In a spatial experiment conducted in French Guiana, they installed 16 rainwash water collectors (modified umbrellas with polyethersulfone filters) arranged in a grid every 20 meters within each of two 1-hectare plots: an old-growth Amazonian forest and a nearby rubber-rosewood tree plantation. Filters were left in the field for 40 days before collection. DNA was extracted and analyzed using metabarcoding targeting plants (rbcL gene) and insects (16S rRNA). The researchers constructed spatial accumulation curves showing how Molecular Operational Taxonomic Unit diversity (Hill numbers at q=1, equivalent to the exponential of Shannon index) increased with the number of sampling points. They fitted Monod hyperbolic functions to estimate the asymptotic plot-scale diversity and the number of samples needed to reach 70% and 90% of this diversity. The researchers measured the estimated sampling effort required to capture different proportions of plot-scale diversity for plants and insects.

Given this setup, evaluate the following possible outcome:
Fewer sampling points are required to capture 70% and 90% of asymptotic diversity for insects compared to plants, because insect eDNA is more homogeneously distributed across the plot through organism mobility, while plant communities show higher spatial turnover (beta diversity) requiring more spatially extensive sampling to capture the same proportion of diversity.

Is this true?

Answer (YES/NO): NO